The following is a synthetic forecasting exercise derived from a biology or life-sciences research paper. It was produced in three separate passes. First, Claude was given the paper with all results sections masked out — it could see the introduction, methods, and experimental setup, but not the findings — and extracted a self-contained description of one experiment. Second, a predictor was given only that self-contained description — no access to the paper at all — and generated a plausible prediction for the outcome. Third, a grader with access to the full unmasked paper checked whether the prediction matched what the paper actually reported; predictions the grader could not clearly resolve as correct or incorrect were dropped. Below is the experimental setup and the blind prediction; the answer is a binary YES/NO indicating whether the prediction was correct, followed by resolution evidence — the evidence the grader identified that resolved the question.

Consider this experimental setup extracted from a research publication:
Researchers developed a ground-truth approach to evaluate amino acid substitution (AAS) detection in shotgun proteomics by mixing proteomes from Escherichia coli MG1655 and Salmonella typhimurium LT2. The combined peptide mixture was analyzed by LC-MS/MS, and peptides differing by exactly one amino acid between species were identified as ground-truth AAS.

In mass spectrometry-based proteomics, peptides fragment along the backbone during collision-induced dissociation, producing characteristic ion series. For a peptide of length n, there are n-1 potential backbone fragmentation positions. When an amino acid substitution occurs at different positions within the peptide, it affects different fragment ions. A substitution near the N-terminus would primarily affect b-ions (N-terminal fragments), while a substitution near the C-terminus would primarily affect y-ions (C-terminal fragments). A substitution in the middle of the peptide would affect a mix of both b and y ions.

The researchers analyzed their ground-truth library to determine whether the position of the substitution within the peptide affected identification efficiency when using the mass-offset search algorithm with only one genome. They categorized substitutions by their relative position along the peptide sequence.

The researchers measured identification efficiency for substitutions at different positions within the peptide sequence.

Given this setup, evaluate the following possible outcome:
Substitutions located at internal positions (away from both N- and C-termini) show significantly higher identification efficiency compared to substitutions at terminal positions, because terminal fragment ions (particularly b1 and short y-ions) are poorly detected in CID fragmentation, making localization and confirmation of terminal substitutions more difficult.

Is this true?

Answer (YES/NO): NO